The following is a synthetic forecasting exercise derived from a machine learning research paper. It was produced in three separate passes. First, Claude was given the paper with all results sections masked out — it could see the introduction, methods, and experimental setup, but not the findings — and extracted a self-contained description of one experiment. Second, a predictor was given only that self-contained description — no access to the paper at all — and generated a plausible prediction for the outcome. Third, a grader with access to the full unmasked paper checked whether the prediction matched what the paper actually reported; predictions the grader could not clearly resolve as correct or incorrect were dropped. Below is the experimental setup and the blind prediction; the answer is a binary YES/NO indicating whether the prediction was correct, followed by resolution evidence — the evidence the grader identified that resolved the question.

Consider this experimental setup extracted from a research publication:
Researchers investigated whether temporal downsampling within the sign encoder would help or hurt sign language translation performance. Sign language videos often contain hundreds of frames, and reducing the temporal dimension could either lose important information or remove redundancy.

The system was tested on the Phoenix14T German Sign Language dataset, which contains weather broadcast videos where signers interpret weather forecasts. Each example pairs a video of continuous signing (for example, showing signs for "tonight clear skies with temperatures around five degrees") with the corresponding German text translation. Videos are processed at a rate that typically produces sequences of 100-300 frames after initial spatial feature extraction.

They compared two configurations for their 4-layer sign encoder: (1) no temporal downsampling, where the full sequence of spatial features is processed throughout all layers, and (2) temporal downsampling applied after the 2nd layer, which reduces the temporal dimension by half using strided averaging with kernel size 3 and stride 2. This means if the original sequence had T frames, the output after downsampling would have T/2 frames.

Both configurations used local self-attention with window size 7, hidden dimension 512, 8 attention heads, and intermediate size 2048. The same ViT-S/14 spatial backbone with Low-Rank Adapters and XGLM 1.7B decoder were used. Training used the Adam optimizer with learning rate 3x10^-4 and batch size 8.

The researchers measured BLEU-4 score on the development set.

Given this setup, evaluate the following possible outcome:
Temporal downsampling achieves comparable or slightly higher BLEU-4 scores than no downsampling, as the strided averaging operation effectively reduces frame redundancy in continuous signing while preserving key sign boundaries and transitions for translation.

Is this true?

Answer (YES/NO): YES